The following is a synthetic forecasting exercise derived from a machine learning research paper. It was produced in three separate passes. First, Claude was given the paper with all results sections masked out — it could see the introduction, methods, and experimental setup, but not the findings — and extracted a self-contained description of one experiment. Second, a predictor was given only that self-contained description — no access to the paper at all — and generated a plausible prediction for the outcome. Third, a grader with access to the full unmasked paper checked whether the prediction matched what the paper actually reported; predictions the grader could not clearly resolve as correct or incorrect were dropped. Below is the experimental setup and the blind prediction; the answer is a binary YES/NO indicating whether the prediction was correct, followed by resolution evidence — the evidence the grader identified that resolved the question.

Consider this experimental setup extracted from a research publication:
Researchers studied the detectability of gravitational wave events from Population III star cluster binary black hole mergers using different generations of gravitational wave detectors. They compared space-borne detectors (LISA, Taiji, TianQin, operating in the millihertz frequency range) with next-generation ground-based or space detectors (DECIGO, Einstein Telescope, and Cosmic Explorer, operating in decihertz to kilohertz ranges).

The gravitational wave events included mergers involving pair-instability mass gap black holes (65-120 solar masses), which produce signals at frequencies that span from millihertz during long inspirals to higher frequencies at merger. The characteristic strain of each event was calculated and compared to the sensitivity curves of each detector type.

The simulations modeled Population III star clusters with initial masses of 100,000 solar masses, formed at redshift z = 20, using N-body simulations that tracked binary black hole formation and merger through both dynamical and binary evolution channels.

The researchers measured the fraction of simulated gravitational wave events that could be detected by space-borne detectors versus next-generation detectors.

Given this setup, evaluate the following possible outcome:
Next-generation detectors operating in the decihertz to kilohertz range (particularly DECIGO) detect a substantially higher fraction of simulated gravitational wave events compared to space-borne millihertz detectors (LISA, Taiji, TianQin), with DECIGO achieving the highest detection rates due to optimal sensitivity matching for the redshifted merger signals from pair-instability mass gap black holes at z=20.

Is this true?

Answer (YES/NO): NO